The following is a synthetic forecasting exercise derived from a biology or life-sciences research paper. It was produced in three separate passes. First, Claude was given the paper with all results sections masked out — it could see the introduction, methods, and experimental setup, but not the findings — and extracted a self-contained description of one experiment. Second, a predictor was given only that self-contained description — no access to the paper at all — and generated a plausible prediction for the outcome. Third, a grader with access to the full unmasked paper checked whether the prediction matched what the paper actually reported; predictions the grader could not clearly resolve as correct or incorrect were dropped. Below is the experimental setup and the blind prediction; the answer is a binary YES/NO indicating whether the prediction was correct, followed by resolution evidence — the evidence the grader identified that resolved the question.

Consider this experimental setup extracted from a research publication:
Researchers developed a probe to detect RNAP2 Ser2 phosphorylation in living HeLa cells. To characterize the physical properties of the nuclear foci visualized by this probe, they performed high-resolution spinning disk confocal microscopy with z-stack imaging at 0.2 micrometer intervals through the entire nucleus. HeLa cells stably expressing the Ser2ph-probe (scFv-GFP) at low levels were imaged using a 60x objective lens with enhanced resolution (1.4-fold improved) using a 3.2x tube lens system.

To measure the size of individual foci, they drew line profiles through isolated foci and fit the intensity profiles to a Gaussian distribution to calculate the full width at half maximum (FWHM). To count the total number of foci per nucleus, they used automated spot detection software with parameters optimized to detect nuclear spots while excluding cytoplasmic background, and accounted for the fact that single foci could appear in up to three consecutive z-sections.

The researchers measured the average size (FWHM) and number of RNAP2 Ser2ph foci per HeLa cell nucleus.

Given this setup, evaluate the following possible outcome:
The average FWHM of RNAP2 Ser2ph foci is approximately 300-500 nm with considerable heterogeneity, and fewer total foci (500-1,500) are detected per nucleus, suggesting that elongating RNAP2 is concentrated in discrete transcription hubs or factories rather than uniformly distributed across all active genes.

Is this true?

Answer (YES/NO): NO